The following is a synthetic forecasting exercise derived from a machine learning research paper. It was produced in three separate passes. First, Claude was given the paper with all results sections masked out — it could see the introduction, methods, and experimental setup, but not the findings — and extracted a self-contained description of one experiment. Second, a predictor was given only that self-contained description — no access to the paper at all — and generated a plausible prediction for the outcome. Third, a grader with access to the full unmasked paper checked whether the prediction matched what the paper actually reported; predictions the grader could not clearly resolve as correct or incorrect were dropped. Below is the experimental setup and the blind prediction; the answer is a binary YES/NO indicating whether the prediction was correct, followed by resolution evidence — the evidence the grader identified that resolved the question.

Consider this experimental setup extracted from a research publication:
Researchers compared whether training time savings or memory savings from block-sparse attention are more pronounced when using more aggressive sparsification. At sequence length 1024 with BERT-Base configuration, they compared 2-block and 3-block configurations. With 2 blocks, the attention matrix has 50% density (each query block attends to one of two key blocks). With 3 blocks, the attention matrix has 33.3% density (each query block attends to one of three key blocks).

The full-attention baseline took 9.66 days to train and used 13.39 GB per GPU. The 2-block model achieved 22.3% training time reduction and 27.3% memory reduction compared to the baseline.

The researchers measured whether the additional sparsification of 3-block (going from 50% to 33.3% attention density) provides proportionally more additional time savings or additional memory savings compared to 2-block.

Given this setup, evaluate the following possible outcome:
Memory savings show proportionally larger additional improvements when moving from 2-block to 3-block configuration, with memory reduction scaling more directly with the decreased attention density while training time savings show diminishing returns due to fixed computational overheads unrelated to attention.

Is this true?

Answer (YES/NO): YES